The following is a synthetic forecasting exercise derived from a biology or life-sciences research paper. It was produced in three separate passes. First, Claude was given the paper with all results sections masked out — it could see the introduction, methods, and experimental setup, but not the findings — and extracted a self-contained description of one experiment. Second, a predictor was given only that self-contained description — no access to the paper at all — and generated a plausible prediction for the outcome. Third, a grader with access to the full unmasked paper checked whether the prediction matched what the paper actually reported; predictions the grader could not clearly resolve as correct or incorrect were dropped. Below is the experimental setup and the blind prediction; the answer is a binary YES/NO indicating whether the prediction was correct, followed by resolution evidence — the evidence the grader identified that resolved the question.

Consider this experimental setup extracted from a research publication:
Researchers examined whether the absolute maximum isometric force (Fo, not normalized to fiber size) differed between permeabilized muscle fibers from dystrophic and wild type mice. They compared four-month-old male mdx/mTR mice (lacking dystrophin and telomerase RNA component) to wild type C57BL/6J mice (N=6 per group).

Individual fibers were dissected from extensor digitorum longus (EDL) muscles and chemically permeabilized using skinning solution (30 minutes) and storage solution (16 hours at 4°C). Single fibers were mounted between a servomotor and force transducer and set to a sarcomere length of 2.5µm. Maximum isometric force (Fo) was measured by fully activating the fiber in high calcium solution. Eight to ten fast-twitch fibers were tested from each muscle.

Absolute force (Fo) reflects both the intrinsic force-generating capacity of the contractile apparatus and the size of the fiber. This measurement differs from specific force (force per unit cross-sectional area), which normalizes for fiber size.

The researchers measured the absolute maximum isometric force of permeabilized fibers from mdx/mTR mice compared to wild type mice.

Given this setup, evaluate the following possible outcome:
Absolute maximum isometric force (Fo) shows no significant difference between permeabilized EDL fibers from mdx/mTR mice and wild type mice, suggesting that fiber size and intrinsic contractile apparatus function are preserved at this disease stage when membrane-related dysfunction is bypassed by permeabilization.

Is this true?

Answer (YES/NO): YES